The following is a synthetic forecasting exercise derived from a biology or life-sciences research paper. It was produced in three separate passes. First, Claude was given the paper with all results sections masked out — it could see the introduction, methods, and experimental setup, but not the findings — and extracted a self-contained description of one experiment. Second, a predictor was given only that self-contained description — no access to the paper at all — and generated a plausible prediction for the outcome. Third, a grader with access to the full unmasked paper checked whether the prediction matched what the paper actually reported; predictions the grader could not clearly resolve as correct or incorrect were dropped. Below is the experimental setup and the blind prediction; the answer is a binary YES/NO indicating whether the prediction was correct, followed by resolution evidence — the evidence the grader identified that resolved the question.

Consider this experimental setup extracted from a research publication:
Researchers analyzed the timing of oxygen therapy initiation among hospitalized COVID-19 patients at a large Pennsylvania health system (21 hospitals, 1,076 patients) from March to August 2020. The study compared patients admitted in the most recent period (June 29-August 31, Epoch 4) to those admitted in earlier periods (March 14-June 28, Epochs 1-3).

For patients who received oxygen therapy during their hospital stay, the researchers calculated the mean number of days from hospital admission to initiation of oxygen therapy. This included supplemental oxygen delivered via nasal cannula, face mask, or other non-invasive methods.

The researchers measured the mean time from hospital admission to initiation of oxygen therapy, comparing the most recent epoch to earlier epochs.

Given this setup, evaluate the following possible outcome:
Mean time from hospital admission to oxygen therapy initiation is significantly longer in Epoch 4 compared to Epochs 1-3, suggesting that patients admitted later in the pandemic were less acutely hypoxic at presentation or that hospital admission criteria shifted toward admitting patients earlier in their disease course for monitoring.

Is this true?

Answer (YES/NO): NO